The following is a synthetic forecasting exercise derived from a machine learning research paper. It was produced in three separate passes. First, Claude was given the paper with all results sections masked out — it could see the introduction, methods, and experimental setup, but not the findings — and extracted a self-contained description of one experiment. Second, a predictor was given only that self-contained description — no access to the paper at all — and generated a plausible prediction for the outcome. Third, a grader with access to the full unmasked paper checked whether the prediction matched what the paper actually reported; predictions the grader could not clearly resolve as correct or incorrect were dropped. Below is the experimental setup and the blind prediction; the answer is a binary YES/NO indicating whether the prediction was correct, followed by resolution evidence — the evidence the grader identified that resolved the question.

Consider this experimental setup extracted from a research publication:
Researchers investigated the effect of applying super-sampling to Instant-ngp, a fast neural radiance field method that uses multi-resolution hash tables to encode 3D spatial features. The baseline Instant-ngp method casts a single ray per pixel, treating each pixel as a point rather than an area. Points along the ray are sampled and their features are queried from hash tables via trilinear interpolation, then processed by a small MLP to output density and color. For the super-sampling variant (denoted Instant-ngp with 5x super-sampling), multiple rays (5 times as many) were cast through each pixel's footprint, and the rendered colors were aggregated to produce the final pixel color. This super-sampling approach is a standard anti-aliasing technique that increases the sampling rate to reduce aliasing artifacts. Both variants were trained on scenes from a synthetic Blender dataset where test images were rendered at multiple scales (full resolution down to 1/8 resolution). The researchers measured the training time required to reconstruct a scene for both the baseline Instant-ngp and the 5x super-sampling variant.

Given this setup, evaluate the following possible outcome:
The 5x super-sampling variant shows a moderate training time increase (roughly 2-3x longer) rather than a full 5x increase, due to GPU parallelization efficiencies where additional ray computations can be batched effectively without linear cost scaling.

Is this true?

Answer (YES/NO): YES